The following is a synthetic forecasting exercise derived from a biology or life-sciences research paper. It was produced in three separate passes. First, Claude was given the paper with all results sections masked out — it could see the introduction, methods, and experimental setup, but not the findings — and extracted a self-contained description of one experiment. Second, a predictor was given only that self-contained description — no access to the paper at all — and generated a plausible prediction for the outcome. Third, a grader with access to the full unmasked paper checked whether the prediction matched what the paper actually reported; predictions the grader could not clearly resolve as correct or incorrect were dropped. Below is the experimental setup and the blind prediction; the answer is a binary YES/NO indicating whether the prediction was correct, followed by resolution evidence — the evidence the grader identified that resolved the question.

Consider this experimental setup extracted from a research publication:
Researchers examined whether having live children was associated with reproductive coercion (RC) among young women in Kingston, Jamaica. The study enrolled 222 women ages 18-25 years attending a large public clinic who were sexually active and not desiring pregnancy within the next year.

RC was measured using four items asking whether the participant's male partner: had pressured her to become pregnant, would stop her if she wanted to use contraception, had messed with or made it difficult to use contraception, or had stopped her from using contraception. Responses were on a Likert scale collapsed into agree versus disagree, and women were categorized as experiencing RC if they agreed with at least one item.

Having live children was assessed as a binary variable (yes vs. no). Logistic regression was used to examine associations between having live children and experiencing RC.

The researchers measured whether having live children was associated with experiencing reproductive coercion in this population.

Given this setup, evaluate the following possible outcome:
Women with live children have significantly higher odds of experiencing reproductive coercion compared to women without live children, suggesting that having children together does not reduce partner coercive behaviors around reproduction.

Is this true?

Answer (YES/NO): NO